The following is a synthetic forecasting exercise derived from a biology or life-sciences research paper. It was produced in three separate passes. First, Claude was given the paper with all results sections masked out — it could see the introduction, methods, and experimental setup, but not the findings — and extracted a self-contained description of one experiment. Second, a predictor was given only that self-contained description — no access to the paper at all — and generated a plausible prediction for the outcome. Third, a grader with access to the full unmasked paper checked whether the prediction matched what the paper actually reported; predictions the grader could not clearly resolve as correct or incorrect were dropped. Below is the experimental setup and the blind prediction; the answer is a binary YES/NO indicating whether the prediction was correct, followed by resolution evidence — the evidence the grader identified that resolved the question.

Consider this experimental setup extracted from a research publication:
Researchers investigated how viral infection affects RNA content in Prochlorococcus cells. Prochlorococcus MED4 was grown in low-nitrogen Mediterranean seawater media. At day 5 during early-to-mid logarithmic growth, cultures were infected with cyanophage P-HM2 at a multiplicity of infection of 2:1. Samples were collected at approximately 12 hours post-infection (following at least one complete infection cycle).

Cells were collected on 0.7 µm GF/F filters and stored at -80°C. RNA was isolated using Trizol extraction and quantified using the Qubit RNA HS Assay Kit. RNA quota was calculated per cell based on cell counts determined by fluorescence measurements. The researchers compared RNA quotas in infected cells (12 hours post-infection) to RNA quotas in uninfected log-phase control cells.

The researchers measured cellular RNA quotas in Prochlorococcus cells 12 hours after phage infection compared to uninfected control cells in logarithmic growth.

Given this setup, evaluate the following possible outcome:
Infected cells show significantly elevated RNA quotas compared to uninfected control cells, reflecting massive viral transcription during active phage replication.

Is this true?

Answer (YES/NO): YES